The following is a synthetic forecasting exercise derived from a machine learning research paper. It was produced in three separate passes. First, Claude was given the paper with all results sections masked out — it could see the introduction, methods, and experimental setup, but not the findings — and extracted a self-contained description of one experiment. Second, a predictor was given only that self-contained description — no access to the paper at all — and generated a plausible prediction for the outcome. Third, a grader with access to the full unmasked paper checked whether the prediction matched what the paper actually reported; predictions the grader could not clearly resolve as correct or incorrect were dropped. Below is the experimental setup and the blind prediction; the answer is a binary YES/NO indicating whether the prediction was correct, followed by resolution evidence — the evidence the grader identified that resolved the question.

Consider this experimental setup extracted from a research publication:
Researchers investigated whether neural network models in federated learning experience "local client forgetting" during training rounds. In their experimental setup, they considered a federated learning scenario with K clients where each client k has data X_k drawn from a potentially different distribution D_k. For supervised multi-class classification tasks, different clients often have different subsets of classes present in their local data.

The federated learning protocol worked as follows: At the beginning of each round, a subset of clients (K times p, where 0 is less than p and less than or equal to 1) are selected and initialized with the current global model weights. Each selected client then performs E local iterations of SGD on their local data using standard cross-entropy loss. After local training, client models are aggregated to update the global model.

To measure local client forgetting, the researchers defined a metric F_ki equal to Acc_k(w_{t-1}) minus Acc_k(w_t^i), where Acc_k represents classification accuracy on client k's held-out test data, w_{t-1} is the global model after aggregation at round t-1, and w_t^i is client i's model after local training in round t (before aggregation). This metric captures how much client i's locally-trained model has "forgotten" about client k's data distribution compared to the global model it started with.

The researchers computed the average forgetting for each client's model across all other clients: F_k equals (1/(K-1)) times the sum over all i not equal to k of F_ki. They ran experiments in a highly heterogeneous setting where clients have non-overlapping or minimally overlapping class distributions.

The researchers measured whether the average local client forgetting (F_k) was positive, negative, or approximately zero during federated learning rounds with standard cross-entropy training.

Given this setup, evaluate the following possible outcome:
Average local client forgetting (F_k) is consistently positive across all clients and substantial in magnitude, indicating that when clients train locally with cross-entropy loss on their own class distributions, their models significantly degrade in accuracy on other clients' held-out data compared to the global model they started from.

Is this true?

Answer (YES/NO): YES